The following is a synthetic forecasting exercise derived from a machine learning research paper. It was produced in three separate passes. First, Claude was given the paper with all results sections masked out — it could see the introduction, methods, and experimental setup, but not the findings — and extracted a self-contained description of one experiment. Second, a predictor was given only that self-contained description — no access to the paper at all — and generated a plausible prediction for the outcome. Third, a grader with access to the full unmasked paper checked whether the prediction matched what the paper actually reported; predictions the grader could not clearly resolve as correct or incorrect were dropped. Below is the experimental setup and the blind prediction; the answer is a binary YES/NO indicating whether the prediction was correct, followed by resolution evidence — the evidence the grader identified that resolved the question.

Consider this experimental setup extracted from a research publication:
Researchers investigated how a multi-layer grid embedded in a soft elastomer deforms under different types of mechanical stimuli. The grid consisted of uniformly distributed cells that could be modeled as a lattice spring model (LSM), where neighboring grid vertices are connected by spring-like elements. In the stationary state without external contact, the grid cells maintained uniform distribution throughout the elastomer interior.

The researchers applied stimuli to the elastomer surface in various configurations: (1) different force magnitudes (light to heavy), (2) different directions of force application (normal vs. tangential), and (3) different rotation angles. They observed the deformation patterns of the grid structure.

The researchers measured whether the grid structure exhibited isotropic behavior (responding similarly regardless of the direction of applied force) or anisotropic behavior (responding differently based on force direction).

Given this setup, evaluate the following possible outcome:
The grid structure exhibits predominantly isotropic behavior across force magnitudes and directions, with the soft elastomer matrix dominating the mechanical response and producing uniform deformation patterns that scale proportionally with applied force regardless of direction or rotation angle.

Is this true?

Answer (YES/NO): NO